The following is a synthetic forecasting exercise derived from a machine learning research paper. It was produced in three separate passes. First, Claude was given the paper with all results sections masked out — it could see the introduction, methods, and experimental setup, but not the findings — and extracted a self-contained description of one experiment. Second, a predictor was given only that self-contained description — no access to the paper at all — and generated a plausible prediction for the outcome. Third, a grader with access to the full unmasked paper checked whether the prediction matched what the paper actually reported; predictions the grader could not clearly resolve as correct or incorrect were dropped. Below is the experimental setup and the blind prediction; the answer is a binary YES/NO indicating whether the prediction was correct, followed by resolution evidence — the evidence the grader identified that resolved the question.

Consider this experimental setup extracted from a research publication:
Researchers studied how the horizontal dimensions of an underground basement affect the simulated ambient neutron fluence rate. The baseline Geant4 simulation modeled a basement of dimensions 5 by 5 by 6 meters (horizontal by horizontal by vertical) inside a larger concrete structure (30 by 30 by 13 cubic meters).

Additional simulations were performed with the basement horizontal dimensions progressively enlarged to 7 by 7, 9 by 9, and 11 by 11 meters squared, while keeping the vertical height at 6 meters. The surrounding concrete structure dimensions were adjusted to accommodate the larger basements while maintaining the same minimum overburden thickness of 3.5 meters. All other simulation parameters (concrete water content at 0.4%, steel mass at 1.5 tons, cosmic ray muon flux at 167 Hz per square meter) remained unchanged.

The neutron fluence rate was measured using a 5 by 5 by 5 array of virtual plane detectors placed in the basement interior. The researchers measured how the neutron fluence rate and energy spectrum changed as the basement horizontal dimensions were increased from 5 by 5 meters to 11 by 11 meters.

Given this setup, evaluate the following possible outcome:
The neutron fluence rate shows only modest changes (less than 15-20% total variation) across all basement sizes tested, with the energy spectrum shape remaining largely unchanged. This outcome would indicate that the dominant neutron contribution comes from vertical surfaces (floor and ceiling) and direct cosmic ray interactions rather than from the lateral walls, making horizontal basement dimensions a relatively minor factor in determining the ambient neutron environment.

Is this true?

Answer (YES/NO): YES